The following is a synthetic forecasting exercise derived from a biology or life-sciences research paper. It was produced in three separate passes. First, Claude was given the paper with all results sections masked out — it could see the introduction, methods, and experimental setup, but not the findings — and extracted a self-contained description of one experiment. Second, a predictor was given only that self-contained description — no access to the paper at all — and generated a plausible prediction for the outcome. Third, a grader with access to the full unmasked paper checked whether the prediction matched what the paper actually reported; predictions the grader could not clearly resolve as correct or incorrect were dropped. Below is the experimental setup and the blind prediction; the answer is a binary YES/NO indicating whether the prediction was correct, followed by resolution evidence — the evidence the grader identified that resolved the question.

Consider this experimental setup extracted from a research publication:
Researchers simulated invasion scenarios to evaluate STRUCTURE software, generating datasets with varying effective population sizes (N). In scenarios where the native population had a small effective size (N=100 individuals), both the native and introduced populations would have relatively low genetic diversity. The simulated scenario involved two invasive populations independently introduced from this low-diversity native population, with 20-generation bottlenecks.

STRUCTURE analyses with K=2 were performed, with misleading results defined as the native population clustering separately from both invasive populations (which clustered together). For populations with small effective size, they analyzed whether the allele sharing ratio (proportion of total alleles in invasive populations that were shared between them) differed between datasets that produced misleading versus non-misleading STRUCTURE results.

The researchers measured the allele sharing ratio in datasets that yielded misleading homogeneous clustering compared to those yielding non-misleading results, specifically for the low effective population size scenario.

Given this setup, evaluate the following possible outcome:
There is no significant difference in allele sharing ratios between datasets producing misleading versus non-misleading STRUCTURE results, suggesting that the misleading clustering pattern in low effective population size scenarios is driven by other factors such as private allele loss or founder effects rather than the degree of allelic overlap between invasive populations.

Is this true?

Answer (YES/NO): NO